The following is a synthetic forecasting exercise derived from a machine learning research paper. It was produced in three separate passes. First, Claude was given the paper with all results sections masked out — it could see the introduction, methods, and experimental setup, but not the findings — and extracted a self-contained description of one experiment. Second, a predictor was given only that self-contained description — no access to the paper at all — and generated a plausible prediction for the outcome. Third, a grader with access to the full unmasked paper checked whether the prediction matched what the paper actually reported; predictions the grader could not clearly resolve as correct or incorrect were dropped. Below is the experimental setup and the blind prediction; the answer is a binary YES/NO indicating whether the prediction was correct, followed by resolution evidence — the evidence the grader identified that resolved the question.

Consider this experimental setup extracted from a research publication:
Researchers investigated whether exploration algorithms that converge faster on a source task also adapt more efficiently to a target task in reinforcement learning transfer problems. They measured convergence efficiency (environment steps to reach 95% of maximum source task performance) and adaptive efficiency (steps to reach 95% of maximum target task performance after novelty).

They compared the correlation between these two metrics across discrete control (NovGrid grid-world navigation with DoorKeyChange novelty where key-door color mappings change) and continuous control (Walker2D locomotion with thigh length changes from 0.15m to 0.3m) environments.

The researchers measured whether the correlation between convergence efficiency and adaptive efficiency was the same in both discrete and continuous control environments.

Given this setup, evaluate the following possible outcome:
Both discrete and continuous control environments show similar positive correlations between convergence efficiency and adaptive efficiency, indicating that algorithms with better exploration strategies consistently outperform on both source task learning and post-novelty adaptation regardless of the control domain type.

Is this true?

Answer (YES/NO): NO